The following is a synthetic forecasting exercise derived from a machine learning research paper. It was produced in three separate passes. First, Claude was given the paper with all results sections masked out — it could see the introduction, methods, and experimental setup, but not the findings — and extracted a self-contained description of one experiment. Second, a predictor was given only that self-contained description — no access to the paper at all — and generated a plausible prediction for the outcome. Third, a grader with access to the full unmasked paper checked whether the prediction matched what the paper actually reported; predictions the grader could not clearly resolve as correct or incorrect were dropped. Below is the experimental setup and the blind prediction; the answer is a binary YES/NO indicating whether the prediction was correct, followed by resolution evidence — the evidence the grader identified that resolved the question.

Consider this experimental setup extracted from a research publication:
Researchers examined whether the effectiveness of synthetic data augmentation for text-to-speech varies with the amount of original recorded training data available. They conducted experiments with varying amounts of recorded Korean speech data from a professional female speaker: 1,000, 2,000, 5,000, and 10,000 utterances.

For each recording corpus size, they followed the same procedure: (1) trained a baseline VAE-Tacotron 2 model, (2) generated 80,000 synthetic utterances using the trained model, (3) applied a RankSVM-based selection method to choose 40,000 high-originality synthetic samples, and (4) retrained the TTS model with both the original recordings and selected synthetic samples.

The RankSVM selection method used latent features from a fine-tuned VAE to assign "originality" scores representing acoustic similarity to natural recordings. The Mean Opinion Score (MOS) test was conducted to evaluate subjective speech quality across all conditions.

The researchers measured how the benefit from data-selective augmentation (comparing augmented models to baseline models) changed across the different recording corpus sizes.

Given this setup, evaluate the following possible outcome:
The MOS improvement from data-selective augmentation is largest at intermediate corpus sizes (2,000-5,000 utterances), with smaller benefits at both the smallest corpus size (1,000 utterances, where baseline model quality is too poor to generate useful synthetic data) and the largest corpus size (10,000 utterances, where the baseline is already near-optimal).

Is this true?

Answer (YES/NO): NO